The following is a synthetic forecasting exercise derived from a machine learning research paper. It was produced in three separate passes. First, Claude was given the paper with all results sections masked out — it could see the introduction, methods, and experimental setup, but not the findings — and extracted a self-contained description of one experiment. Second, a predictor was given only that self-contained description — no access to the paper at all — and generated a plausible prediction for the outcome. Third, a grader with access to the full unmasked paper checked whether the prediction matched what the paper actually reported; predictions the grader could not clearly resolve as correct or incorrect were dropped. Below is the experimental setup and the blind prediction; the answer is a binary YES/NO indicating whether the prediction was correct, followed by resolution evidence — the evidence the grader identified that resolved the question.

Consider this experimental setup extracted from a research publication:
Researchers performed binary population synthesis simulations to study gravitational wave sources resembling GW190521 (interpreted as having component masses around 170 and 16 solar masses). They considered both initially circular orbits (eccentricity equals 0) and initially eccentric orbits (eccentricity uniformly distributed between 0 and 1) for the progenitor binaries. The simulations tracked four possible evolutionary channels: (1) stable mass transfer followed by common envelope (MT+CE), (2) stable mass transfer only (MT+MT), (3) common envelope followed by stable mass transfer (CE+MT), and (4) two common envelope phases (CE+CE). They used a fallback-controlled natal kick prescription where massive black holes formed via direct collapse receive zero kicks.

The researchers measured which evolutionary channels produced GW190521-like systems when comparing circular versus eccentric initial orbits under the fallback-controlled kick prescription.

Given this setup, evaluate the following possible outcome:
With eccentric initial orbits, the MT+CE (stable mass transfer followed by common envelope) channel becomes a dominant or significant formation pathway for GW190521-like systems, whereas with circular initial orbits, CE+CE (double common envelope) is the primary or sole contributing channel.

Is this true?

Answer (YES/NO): NO